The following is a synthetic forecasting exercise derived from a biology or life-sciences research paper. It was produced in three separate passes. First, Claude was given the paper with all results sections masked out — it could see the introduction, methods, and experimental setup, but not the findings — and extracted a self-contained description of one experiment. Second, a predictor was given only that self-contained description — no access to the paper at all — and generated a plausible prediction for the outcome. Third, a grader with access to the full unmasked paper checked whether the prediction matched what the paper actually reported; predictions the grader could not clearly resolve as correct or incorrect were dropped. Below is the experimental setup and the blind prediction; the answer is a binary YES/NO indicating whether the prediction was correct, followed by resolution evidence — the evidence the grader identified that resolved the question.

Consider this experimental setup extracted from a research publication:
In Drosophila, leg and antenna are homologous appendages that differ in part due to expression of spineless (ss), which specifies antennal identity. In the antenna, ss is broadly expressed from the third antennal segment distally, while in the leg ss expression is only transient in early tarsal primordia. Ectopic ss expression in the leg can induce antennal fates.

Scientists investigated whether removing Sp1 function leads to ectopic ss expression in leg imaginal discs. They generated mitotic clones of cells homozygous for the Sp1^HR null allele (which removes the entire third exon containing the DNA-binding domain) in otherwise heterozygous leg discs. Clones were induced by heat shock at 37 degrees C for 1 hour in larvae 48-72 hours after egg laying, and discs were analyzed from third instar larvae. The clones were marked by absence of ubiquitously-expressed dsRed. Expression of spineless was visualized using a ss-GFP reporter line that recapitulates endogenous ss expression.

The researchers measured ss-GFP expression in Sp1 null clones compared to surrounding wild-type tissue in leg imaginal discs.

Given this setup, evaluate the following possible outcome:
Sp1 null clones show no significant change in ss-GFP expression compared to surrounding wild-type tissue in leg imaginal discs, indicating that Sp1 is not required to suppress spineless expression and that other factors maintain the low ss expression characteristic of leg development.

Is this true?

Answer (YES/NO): NO